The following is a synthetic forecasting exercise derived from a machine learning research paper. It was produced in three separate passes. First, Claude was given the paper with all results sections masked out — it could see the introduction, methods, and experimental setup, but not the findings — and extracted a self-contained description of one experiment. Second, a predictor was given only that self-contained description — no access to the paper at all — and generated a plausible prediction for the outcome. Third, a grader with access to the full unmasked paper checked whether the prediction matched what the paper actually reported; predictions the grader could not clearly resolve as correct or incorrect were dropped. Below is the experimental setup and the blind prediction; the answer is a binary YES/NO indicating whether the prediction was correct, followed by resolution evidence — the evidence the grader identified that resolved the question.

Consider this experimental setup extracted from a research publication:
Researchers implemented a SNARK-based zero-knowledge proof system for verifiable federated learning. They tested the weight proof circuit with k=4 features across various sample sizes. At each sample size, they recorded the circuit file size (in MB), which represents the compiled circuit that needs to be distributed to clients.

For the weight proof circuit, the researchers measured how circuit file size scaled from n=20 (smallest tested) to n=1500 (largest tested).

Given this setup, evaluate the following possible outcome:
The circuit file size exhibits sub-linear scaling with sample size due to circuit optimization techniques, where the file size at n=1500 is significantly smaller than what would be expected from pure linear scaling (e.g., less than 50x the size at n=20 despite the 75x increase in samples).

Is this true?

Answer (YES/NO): YES